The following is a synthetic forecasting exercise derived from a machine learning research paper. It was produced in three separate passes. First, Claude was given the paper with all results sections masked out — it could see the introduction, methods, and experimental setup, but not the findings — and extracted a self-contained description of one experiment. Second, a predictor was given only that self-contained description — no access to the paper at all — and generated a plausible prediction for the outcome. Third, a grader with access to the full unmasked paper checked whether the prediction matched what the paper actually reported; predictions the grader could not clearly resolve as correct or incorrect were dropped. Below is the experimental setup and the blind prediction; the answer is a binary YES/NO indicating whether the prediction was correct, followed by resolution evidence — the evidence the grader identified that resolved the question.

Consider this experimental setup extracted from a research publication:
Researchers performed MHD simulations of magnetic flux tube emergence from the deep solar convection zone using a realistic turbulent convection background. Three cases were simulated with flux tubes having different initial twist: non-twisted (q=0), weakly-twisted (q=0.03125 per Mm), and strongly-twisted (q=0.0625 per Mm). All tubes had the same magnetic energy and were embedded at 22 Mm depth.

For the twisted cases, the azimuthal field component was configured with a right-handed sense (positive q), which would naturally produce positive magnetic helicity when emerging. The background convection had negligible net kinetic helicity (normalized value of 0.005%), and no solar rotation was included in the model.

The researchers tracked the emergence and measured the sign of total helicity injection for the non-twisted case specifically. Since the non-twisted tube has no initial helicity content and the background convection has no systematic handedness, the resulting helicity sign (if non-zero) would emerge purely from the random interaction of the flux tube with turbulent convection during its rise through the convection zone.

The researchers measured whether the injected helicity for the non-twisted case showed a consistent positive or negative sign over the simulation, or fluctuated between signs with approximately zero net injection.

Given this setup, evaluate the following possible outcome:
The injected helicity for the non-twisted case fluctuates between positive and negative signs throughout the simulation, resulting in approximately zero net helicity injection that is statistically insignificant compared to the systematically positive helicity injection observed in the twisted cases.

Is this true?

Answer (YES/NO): NO